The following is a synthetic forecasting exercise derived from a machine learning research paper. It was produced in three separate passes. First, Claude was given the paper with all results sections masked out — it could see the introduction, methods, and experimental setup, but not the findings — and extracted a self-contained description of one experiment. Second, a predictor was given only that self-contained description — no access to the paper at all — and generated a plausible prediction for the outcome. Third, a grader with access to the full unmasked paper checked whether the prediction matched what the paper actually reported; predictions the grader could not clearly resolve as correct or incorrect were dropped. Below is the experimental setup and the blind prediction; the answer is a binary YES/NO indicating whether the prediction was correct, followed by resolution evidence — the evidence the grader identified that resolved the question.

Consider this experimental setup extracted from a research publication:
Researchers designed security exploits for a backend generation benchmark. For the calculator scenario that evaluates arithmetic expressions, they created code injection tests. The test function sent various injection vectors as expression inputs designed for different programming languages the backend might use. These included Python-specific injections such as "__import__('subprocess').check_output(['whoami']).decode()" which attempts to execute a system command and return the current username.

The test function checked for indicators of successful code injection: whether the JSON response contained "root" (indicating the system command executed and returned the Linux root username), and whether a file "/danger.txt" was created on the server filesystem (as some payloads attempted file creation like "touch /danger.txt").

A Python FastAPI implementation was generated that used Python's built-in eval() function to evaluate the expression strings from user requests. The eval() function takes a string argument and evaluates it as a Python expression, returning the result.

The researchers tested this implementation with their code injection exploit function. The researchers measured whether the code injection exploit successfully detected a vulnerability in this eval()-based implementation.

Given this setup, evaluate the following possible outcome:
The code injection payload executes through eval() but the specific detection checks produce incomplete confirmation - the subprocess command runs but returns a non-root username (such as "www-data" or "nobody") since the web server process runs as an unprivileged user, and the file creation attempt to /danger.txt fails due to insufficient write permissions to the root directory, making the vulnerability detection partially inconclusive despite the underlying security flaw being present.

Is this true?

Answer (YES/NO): NO